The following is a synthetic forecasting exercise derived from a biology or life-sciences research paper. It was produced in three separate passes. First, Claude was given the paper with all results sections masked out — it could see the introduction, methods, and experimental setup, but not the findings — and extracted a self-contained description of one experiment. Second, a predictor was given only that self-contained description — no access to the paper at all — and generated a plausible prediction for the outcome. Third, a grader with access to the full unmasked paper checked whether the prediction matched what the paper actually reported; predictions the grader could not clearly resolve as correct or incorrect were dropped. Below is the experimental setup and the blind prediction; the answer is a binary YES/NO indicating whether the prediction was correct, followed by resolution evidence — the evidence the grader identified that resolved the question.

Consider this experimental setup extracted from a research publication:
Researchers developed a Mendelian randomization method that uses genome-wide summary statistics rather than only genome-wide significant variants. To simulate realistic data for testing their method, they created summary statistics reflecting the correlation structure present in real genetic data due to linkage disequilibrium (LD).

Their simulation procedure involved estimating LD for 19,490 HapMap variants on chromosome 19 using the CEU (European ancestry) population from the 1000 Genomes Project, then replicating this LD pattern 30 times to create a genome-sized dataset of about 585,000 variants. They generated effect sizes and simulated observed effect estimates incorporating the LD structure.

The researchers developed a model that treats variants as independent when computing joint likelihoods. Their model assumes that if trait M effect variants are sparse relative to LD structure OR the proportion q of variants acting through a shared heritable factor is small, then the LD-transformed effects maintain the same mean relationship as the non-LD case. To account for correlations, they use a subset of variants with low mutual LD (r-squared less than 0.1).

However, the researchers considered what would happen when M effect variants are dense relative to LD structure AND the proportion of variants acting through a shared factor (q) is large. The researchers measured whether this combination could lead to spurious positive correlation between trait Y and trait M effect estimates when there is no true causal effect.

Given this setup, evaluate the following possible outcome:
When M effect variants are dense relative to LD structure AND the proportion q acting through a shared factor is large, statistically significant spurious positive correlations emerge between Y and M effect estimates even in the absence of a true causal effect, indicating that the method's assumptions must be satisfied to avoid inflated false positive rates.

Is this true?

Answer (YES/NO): YES